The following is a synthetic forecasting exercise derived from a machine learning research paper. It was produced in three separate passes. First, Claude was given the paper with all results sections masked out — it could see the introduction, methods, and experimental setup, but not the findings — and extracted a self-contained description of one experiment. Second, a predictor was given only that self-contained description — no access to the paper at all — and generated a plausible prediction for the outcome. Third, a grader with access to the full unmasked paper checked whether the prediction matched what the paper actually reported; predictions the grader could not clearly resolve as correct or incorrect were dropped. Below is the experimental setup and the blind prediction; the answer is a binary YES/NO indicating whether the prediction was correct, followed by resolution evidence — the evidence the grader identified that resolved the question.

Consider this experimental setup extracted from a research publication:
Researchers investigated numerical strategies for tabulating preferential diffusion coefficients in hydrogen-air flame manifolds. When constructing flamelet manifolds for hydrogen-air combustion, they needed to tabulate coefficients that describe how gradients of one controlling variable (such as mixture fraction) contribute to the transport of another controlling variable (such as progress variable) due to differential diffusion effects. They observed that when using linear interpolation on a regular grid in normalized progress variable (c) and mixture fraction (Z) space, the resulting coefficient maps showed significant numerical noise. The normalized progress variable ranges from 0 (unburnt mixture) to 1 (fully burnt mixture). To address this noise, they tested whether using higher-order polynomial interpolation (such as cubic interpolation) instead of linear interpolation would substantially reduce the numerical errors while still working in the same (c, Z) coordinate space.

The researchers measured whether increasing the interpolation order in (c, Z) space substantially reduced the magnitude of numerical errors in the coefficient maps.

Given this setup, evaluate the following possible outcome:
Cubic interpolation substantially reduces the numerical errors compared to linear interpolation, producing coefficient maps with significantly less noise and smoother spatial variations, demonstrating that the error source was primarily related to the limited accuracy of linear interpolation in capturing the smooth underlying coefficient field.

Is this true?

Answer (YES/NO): NO